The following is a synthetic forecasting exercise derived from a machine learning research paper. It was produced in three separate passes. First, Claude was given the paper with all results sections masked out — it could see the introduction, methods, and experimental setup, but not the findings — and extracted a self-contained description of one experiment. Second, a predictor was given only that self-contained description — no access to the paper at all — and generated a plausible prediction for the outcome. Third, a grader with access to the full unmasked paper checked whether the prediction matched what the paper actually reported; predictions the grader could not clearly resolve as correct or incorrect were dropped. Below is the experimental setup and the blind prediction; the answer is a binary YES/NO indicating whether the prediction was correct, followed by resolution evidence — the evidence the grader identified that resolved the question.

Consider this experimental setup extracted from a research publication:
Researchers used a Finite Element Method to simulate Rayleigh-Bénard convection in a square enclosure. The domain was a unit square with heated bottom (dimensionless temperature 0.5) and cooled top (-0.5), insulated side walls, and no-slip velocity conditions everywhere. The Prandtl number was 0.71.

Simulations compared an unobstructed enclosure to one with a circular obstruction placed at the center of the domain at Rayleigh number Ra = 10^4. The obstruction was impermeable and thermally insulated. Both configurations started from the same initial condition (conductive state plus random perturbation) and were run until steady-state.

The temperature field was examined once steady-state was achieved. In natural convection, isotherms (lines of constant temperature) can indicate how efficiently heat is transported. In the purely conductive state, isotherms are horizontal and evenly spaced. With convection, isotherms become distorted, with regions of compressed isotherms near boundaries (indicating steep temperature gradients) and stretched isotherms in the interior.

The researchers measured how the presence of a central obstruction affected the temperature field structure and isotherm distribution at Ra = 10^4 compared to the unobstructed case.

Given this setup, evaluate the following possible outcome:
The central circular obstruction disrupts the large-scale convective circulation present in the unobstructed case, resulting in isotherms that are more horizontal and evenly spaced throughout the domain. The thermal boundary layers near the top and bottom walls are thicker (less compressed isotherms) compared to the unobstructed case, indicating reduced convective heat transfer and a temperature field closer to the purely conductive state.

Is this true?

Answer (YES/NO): NO